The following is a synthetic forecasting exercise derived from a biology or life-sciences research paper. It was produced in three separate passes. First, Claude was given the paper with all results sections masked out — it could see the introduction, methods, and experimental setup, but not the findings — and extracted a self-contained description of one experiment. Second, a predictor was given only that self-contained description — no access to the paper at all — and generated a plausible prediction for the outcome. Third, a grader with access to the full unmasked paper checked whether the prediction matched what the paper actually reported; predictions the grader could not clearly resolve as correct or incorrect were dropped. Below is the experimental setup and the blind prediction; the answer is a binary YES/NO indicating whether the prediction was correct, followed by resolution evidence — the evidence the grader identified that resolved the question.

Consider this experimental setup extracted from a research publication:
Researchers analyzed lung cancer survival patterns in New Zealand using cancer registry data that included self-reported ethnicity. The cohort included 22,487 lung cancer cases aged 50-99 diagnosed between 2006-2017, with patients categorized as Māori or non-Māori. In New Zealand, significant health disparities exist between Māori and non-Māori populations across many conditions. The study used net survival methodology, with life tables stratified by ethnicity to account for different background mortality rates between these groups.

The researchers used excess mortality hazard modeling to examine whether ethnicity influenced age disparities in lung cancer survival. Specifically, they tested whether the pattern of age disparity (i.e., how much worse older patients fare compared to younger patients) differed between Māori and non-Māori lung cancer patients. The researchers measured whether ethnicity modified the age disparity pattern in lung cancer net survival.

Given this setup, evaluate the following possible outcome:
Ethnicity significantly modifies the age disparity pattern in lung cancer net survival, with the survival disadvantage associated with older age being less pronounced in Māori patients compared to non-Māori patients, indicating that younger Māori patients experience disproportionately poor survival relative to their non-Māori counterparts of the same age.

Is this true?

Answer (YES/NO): NO